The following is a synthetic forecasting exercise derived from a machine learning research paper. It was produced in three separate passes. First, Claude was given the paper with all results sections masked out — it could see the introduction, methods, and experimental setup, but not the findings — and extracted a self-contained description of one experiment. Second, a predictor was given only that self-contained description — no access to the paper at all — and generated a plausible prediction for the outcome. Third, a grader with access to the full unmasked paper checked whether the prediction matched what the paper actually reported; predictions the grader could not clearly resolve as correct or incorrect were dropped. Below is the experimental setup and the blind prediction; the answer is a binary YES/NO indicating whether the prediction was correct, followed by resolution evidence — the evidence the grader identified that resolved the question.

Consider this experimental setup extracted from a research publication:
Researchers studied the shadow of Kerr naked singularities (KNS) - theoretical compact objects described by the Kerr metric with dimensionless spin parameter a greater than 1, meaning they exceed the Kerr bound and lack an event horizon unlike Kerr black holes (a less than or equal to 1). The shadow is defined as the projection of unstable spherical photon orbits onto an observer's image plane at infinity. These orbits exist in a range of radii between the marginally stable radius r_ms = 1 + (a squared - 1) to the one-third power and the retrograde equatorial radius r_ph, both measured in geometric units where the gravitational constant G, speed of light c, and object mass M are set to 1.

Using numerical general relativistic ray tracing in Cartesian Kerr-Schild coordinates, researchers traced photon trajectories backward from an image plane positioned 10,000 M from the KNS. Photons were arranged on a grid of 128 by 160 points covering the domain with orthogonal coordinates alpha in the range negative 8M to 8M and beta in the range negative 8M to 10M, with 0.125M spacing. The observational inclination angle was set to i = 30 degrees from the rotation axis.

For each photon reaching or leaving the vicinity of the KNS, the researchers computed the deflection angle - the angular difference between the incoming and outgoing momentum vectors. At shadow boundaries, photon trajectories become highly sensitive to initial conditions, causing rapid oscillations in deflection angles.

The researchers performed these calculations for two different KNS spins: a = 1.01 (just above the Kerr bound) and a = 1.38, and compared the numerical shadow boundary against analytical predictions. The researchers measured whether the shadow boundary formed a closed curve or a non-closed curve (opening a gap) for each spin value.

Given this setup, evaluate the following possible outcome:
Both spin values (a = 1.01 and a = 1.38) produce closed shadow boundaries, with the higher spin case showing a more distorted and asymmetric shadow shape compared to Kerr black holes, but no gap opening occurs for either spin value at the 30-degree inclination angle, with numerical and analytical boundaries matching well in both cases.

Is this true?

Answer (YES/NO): NO